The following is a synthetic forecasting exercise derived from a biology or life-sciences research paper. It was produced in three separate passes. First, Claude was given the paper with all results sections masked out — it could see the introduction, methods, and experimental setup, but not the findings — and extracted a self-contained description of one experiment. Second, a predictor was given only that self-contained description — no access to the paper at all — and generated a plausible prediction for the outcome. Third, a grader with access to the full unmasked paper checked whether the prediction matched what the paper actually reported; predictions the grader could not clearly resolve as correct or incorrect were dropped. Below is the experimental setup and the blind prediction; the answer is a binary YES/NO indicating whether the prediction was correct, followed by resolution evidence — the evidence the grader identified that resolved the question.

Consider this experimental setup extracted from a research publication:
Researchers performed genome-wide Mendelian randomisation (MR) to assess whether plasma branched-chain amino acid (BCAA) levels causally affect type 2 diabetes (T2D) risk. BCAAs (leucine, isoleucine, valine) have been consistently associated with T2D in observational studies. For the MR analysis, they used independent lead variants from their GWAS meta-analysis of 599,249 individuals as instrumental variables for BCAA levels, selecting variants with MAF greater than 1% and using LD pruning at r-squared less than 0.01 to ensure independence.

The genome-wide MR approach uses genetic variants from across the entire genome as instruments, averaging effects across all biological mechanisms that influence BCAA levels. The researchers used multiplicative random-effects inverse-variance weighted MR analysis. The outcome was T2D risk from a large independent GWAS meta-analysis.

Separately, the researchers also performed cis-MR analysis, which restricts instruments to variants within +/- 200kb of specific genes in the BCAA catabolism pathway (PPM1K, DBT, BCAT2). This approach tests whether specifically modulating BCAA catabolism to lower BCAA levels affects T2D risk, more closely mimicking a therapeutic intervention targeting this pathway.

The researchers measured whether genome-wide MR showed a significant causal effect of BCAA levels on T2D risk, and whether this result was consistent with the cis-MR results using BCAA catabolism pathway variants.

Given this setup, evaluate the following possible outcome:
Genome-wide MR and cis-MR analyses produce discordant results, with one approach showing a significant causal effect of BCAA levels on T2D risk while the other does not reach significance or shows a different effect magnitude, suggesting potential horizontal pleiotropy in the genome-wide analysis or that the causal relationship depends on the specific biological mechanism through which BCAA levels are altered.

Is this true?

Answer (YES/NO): YES